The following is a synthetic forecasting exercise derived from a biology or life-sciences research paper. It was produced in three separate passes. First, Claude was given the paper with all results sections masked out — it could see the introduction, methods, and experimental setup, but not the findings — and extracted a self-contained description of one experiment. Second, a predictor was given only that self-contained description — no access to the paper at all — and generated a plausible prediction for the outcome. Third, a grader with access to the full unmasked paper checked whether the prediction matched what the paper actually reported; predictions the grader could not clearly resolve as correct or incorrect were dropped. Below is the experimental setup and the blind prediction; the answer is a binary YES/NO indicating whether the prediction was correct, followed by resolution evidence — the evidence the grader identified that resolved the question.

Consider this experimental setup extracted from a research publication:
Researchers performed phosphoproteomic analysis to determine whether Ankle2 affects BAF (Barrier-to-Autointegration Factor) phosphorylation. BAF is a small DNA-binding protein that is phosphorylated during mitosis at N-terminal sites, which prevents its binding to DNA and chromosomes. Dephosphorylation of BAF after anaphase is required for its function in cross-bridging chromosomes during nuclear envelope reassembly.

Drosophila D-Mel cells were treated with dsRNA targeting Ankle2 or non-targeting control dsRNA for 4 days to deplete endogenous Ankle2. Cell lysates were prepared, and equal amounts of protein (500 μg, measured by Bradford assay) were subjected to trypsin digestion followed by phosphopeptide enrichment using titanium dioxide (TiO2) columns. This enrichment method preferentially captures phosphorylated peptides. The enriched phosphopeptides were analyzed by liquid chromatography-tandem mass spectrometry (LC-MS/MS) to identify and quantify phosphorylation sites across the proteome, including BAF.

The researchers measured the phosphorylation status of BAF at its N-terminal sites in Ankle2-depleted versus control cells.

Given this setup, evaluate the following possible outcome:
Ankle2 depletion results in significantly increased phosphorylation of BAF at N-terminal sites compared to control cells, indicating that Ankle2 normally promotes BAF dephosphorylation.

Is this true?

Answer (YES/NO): YES